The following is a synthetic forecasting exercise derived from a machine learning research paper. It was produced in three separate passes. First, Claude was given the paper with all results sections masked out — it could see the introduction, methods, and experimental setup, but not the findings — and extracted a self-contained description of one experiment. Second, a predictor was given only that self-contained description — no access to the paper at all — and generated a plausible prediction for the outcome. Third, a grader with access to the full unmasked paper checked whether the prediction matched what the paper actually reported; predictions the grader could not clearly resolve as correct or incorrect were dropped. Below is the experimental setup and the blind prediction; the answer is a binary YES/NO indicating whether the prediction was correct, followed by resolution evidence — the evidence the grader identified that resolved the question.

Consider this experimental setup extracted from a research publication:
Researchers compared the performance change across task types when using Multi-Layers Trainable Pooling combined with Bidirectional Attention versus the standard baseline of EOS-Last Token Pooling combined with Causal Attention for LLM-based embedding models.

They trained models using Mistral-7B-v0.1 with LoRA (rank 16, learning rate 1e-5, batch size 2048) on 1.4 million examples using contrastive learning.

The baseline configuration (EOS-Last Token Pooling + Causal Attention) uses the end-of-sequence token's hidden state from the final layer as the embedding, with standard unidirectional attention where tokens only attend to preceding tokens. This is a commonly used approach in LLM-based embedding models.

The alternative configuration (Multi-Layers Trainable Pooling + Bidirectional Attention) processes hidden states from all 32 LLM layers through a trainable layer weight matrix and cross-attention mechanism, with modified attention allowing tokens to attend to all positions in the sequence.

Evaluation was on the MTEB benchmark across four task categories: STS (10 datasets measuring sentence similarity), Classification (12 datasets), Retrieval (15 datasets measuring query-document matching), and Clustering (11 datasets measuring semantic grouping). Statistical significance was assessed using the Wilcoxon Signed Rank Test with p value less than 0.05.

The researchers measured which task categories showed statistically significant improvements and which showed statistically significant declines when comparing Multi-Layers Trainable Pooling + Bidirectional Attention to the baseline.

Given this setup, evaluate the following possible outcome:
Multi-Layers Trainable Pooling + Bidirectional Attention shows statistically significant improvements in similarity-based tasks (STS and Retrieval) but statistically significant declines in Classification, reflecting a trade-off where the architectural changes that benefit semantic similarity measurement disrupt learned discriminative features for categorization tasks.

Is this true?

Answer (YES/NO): NO